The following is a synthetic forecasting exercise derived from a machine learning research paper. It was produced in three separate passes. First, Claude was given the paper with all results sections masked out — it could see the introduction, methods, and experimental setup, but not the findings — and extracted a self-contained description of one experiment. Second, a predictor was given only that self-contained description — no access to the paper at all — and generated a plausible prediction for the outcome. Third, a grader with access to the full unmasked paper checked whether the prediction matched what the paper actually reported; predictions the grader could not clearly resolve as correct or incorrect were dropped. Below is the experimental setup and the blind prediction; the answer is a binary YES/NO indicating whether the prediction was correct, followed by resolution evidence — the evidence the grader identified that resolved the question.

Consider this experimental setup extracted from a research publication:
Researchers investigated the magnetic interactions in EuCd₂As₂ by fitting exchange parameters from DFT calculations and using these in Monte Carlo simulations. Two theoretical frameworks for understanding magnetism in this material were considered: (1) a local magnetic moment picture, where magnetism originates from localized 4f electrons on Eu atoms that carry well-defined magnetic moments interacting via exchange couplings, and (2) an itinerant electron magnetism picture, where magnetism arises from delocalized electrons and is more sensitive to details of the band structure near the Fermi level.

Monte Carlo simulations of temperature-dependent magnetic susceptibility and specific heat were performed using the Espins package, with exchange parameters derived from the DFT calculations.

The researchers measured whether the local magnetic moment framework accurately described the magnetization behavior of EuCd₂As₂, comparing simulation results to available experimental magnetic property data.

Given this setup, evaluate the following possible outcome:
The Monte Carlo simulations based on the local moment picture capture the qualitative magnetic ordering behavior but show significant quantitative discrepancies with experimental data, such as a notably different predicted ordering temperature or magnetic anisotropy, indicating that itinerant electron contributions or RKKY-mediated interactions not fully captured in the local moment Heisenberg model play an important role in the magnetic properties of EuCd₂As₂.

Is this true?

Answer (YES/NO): NO